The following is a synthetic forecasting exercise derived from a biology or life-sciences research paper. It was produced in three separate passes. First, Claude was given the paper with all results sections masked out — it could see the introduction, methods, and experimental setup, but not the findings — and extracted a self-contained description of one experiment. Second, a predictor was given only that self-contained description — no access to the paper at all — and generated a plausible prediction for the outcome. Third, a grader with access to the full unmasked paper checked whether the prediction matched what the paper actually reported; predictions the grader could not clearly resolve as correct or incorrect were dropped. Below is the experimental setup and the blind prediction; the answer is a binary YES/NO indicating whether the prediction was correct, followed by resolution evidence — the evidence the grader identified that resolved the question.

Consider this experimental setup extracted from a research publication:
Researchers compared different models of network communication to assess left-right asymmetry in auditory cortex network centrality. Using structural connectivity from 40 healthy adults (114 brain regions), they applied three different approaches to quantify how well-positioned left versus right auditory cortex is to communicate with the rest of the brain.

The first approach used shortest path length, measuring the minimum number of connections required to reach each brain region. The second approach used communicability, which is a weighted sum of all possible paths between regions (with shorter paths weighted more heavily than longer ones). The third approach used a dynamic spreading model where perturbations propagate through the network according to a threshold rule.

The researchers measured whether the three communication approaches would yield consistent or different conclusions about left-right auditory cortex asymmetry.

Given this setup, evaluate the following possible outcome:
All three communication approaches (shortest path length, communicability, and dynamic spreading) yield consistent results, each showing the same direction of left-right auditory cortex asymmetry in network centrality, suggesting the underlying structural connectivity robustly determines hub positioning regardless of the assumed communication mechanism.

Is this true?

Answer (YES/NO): NO